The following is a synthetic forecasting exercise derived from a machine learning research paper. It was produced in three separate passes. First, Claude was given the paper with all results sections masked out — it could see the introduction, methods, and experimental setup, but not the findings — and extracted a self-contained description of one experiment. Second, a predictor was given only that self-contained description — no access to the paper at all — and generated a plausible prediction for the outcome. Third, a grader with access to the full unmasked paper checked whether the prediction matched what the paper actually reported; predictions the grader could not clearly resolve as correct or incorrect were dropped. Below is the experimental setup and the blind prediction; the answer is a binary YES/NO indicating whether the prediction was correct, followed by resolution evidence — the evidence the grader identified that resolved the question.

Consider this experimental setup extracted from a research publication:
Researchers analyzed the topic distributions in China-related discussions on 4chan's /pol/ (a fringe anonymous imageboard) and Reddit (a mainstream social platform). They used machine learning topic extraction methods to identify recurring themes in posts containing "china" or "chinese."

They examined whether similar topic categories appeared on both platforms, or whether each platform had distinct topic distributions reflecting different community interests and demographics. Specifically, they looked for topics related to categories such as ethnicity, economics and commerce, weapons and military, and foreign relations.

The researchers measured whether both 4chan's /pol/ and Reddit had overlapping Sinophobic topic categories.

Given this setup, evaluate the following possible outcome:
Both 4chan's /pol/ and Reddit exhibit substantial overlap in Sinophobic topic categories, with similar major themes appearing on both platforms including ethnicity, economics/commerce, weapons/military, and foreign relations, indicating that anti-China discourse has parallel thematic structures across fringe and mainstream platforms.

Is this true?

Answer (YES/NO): YES